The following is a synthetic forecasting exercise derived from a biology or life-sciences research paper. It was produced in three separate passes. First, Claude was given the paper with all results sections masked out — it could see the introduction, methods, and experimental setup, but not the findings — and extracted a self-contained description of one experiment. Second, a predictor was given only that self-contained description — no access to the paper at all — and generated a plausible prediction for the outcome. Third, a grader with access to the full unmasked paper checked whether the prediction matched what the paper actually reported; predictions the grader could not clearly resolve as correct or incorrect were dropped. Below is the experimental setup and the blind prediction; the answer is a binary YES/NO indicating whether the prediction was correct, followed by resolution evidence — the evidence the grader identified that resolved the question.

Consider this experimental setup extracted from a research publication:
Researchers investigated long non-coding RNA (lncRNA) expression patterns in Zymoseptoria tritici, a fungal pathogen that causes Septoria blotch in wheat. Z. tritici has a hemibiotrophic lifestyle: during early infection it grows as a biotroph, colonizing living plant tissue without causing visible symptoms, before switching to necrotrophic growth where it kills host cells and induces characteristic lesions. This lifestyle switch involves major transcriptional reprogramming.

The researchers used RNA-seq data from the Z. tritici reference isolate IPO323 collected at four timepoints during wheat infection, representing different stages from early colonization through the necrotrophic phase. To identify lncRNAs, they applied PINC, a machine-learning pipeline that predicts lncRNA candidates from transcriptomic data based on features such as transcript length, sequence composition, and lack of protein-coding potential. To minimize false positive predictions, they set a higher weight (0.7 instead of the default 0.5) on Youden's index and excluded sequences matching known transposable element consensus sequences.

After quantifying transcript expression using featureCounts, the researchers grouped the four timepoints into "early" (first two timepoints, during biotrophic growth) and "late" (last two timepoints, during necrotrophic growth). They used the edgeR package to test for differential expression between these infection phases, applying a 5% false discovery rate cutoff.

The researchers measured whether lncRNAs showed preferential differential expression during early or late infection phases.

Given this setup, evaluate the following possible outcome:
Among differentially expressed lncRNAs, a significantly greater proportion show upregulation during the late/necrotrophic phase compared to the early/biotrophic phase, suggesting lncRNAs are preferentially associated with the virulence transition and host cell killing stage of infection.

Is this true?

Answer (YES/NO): NO